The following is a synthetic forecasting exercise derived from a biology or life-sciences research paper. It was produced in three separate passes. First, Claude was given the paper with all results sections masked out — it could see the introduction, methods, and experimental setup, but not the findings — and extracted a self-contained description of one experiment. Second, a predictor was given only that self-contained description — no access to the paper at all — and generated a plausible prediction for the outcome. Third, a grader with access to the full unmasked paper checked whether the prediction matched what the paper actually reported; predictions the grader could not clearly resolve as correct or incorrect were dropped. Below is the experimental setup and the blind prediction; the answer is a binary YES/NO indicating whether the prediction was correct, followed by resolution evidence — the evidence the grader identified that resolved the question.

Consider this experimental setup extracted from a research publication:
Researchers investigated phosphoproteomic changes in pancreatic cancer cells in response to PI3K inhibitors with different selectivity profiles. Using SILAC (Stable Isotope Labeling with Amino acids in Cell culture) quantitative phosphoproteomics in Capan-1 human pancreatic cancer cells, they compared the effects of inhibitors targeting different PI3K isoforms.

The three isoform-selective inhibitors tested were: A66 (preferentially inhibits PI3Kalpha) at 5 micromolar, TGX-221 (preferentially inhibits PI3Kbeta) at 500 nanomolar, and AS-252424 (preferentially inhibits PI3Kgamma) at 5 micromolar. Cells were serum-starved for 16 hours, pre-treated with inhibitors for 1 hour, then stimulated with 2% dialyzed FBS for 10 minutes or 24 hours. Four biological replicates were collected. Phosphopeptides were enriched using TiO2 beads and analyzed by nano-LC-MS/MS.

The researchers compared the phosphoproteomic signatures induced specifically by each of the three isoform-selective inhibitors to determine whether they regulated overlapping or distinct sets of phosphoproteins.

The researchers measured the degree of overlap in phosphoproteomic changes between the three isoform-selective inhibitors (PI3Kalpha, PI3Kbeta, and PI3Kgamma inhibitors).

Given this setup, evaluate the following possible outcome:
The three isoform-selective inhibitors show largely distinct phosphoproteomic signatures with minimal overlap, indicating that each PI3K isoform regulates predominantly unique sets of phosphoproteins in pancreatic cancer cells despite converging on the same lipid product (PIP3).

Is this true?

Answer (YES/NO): NO